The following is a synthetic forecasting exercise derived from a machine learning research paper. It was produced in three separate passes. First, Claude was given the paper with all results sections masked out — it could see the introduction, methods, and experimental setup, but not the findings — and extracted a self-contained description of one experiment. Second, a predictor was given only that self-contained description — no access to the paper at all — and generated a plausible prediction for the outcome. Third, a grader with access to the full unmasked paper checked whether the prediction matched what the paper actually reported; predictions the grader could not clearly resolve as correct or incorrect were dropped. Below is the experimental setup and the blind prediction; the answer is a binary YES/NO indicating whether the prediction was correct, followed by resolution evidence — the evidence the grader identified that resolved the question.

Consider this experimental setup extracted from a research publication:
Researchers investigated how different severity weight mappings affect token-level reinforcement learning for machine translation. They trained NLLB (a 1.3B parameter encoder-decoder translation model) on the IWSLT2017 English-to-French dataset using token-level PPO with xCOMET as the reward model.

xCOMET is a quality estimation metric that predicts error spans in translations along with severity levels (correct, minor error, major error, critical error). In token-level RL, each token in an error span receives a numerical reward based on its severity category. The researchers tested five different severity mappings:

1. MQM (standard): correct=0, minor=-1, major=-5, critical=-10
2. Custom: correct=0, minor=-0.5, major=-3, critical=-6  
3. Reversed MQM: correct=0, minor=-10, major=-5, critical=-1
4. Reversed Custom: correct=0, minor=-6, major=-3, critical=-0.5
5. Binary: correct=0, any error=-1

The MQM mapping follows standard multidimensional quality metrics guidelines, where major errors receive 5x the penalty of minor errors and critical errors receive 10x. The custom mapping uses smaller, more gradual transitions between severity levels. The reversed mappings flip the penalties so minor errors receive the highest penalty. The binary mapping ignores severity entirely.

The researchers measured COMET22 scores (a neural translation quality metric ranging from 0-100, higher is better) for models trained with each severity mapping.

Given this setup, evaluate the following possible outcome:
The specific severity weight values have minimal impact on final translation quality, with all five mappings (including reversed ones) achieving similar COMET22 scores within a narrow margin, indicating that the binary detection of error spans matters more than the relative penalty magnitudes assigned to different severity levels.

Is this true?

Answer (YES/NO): NO